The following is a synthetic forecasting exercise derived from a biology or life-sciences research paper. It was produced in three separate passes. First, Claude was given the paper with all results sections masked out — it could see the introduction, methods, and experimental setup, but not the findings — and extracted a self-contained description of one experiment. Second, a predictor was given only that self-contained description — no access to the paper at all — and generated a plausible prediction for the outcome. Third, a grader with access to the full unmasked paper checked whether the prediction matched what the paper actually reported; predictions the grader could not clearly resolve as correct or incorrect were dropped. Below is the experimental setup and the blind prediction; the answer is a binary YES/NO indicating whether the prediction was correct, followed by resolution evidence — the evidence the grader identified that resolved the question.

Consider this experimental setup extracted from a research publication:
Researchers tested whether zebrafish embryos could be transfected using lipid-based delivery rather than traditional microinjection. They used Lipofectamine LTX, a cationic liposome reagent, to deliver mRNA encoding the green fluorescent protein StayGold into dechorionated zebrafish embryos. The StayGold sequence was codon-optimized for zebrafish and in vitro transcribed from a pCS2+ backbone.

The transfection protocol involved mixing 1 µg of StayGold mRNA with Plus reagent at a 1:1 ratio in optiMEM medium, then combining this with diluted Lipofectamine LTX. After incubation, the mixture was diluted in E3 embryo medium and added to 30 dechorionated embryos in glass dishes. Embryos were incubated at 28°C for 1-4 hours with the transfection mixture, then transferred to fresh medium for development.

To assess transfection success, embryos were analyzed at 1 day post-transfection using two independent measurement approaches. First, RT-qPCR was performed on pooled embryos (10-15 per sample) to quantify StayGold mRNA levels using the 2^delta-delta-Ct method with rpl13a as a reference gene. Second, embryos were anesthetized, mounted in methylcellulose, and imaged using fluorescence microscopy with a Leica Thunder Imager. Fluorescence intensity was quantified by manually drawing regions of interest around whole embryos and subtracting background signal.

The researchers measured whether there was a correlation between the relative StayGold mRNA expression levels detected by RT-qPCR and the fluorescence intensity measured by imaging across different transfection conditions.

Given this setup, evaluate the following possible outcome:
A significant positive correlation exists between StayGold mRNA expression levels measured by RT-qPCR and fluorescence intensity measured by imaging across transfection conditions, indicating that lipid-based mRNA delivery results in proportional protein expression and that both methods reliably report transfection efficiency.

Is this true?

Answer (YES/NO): YES